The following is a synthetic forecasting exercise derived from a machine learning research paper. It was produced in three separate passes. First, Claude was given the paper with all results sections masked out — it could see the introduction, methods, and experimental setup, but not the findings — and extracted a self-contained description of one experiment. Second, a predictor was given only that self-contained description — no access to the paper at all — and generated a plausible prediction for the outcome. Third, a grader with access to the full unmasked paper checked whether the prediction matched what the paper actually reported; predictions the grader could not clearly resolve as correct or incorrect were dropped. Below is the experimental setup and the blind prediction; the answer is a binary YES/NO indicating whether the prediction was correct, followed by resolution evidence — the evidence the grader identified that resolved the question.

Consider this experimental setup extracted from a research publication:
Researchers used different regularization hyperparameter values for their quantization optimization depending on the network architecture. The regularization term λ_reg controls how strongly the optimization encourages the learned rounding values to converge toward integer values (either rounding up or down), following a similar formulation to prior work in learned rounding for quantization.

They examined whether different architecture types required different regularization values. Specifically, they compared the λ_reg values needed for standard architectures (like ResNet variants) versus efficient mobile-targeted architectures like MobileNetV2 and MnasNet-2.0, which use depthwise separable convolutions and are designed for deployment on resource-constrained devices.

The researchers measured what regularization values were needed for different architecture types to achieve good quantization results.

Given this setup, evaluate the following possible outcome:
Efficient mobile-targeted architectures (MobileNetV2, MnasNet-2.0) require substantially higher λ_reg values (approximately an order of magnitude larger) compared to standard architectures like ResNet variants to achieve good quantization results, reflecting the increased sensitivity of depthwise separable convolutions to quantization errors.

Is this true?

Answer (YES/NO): NO